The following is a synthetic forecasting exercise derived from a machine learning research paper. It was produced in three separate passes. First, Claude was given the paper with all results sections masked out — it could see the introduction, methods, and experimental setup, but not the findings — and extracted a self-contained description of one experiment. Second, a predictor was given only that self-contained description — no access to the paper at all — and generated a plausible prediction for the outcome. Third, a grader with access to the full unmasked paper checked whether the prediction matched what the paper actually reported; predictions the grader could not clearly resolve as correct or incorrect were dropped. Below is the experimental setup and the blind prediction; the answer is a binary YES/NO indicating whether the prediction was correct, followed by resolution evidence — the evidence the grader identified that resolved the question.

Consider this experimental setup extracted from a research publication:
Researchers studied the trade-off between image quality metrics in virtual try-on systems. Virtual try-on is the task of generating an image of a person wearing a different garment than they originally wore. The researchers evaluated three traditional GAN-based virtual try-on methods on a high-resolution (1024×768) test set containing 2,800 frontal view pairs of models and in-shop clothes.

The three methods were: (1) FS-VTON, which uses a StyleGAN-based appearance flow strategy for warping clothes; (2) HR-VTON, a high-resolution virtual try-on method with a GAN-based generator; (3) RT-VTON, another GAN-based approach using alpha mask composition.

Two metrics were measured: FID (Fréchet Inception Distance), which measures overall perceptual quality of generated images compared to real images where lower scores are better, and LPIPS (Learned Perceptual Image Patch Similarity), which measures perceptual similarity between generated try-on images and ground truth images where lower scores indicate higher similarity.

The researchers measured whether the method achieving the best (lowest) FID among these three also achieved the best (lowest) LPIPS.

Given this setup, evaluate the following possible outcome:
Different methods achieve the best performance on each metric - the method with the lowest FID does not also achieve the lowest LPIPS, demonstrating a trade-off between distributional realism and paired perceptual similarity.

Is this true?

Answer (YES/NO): YES